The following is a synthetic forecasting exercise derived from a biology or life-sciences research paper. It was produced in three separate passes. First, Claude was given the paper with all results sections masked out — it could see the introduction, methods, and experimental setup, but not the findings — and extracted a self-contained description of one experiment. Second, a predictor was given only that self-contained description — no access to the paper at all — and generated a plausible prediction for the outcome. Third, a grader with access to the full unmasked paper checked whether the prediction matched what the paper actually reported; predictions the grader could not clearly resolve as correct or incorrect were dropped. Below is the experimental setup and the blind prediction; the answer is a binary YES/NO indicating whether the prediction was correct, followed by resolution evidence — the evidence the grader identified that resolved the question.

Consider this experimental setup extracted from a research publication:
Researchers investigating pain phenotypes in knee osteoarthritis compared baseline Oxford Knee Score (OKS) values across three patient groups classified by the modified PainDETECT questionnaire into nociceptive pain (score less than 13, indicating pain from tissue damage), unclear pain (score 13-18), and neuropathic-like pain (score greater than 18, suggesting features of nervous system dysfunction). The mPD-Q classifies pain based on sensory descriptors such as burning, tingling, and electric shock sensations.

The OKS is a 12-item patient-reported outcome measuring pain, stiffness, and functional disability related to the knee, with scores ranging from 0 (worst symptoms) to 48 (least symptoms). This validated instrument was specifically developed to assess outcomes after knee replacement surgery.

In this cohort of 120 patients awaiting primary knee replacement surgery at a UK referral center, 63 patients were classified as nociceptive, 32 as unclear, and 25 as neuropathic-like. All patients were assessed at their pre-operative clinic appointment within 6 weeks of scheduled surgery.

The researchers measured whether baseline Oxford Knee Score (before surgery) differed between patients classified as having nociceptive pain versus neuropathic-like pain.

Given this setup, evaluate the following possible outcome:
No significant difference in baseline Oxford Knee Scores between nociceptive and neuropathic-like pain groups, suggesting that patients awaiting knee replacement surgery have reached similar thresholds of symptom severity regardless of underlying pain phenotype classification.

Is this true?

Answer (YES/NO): NO